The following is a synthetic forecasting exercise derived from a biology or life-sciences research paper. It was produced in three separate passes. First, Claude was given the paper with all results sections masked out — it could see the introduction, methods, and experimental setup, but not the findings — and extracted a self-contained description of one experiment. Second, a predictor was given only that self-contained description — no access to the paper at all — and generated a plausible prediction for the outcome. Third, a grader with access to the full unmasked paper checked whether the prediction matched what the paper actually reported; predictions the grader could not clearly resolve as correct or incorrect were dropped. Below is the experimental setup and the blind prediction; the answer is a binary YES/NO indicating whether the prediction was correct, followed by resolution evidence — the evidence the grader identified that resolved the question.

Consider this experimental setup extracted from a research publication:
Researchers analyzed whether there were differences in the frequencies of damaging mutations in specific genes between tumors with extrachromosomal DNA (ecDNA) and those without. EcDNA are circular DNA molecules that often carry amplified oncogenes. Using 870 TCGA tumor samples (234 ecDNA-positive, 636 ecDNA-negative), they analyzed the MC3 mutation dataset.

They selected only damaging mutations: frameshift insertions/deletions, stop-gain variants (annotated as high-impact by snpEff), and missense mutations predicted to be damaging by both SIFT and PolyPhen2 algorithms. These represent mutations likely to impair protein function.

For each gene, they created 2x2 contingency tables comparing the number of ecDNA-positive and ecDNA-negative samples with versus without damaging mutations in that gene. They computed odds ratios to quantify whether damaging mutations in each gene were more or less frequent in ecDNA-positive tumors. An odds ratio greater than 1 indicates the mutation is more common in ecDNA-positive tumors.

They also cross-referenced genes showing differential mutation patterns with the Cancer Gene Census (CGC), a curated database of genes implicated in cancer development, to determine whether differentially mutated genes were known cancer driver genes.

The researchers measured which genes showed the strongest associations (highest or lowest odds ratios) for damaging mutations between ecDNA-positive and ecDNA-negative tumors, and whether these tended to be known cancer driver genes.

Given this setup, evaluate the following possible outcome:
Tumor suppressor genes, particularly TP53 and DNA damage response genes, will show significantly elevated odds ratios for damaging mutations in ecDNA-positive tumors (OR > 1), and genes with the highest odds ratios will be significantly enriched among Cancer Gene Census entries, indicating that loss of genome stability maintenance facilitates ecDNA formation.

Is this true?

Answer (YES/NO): NO